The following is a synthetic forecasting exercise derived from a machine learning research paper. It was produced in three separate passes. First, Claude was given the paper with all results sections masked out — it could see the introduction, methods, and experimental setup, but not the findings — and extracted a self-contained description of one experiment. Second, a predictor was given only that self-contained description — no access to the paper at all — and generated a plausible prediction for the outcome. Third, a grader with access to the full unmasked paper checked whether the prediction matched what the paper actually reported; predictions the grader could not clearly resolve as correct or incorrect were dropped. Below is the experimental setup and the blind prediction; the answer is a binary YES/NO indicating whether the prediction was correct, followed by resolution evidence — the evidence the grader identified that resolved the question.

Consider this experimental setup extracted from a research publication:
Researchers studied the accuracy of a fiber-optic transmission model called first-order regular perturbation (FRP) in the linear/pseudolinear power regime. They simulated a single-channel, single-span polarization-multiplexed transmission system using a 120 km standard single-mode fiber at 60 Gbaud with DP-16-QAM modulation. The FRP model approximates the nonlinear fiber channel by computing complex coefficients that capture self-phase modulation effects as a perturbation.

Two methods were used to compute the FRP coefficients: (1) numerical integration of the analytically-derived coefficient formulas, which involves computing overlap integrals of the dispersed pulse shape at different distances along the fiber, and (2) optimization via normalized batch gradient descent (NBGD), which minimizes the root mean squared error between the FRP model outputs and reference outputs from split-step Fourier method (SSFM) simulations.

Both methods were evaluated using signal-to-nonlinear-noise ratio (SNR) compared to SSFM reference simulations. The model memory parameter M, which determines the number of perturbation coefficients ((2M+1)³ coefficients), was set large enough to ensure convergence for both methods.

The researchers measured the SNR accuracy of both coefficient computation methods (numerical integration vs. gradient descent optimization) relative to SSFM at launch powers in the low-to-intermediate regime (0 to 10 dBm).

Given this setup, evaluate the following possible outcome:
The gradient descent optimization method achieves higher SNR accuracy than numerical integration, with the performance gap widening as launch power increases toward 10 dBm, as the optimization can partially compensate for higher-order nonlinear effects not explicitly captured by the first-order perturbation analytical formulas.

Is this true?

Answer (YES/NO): NO